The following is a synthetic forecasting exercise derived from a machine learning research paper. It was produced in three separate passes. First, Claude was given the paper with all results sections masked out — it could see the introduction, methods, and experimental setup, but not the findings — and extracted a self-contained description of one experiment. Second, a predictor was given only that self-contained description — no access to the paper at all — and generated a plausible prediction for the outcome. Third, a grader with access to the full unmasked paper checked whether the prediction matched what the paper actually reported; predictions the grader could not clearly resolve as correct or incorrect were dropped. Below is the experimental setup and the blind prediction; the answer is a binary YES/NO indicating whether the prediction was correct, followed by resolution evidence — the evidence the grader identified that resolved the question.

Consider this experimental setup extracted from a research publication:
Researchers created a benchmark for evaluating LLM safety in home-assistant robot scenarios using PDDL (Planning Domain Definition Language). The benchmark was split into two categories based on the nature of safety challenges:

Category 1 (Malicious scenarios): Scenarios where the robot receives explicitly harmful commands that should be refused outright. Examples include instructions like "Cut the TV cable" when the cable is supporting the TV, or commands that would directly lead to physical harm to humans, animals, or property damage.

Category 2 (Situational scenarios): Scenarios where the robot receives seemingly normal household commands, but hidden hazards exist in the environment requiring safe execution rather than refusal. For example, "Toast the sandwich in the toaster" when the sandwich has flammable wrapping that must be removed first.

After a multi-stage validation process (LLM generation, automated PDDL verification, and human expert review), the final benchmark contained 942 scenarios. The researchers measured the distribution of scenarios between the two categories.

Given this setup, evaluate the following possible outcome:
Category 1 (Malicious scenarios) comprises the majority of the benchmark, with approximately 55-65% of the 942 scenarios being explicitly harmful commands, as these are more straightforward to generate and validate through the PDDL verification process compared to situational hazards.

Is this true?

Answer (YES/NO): YES